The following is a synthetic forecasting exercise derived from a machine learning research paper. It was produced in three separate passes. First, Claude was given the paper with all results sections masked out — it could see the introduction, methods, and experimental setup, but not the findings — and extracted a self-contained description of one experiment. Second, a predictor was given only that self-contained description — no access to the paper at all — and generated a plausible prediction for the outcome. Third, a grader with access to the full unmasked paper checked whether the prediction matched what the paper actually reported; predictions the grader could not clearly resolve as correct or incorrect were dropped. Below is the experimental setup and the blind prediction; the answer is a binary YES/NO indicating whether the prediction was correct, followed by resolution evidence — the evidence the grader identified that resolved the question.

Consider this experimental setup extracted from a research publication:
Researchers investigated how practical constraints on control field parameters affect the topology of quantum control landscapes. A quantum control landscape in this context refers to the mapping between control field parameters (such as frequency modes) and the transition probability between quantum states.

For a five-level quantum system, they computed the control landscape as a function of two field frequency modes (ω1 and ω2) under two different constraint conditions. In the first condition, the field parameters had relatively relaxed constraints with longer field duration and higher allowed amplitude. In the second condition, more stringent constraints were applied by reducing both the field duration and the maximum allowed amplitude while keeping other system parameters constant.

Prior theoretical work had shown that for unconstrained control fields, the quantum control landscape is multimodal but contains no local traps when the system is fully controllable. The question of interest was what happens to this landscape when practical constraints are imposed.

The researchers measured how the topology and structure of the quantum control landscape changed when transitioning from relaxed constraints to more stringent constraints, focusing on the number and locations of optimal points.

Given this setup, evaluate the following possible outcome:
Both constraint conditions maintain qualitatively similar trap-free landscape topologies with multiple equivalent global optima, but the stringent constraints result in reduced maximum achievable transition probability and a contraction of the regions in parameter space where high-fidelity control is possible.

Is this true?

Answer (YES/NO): NO